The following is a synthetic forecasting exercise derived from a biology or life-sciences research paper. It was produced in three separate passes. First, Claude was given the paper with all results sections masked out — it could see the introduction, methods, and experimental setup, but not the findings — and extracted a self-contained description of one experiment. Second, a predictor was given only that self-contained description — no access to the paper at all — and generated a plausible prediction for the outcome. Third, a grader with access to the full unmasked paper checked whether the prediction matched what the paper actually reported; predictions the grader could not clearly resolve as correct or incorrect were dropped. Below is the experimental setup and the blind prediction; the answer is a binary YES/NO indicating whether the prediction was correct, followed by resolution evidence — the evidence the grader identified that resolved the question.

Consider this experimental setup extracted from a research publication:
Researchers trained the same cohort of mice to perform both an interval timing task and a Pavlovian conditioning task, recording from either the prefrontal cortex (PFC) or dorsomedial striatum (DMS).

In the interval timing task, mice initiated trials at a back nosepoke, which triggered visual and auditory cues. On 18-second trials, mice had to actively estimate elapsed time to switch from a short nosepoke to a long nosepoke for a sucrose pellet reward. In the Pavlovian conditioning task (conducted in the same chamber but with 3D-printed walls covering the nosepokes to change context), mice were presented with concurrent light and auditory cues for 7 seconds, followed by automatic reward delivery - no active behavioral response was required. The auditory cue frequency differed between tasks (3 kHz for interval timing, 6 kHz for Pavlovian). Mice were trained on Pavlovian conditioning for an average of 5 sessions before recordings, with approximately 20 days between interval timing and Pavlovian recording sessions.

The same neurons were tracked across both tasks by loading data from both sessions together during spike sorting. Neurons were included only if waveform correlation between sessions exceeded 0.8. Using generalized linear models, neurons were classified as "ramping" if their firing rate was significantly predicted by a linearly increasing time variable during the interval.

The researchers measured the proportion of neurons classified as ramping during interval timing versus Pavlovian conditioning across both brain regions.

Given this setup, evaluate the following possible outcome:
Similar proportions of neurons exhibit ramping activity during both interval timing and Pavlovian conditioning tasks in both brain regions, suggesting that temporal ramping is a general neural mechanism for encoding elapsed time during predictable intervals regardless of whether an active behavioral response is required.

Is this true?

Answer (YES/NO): NO